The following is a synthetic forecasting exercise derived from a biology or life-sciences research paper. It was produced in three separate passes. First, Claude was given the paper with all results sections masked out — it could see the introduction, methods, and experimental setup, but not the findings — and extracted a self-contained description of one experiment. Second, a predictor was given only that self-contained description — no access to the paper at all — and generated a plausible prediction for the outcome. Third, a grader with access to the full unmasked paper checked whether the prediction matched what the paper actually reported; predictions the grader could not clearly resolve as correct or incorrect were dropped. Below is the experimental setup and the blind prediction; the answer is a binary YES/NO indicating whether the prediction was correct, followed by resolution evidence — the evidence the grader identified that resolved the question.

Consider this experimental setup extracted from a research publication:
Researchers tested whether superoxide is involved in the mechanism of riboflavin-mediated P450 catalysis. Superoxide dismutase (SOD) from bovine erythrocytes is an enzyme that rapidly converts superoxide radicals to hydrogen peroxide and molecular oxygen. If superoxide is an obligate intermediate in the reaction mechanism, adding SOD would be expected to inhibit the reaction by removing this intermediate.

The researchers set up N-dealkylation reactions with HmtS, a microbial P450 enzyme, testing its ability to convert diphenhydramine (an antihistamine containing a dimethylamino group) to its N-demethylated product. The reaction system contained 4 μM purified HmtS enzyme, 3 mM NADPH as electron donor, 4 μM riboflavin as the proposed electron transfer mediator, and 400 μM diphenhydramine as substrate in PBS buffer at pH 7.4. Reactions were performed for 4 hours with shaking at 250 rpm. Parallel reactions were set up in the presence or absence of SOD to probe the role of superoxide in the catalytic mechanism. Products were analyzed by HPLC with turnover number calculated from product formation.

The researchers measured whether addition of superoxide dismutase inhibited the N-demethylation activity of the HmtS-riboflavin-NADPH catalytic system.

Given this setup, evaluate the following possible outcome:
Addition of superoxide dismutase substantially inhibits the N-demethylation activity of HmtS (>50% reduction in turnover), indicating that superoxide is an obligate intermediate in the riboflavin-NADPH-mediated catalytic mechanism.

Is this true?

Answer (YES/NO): YES